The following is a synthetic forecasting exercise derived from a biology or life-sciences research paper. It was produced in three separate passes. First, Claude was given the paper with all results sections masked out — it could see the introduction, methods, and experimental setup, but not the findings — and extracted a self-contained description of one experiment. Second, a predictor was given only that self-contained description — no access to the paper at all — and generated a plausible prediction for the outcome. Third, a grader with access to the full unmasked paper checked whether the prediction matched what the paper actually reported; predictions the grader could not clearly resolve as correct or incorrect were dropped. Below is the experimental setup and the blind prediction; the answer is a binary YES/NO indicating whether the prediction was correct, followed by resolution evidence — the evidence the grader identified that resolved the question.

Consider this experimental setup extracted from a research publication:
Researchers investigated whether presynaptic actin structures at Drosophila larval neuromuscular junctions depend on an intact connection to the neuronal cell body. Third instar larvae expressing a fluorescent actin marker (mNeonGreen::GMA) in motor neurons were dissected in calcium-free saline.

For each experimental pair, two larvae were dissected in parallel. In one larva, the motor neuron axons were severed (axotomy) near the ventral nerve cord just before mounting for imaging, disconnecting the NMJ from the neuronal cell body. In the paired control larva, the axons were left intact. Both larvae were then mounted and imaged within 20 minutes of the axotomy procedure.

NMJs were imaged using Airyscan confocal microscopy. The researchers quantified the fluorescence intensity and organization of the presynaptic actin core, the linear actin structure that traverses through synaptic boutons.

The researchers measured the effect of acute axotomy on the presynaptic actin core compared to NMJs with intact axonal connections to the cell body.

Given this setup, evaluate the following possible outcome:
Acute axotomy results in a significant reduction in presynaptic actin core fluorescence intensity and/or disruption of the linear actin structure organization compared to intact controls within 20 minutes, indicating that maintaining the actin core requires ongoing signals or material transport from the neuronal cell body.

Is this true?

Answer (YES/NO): NO